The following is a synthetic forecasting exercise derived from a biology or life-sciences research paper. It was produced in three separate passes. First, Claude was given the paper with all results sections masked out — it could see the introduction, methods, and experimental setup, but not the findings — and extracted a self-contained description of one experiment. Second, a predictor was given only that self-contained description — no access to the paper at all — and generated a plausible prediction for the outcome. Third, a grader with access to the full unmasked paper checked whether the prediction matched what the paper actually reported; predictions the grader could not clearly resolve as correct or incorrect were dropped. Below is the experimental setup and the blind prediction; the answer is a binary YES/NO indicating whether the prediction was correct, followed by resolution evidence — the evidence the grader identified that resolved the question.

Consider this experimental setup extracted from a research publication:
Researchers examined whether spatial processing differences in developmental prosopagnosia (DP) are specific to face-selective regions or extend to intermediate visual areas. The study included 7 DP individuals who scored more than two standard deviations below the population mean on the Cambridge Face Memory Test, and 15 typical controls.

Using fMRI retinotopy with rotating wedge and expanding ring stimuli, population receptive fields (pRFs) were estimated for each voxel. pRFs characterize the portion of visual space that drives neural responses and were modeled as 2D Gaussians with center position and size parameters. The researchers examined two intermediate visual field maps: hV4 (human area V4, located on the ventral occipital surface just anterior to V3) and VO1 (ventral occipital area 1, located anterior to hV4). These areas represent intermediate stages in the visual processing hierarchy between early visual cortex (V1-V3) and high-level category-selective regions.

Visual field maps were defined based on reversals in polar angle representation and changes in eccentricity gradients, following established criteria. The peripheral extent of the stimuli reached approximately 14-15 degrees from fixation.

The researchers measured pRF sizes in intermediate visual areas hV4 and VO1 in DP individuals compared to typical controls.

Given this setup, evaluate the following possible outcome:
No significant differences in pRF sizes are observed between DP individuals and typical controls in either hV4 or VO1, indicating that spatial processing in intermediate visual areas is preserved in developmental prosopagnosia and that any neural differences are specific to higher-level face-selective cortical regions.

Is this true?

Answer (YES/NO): NO